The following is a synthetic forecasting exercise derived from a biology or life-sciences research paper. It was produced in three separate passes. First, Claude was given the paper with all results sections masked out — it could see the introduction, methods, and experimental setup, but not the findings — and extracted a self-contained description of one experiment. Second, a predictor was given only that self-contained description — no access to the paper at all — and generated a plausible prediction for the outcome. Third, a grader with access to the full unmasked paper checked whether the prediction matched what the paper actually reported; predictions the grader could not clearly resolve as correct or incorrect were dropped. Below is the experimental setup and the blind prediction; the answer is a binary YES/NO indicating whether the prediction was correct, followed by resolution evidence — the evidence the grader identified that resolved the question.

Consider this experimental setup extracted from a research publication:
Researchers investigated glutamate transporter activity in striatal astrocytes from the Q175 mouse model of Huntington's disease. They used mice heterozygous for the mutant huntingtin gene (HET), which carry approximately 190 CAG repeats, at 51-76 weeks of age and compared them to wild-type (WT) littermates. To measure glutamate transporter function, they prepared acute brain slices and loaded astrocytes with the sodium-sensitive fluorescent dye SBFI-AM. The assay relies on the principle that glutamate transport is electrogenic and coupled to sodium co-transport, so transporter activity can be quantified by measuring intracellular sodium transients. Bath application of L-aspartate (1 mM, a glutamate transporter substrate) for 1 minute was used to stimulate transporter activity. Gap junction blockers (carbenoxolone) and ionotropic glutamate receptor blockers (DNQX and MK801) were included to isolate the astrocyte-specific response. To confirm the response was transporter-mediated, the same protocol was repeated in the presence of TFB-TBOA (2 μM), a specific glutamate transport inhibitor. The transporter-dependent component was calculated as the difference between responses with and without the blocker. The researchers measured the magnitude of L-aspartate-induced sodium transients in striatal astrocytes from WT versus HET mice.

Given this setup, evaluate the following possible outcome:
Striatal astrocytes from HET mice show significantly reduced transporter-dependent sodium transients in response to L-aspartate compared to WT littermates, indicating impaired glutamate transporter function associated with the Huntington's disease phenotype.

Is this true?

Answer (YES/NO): YES